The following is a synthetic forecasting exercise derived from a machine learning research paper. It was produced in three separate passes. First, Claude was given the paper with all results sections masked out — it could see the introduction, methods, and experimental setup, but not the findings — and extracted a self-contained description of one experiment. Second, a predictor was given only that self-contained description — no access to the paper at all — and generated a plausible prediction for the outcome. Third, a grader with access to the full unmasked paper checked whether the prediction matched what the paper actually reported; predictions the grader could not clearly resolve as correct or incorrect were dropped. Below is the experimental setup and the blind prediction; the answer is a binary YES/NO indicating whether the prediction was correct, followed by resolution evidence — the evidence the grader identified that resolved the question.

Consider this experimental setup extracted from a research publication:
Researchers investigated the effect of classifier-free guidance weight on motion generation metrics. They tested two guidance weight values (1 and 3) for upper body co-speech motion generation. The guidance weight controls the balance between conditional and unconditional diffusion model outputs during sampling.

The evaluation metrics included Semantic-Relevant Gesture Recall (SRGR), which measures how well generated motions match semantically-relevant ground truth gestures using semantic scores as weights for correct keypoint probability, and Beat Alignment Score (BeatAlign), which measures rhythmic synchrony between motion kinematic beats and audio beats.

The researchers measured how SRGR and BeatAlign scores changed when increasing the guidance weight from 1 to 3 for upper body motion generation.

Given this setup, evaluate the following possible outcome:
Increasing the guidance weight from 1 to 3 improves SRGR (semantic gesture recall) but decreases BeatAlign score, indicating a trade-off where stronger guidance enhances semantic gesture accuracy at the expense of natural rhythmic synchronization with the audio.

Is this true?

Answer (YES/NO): NO